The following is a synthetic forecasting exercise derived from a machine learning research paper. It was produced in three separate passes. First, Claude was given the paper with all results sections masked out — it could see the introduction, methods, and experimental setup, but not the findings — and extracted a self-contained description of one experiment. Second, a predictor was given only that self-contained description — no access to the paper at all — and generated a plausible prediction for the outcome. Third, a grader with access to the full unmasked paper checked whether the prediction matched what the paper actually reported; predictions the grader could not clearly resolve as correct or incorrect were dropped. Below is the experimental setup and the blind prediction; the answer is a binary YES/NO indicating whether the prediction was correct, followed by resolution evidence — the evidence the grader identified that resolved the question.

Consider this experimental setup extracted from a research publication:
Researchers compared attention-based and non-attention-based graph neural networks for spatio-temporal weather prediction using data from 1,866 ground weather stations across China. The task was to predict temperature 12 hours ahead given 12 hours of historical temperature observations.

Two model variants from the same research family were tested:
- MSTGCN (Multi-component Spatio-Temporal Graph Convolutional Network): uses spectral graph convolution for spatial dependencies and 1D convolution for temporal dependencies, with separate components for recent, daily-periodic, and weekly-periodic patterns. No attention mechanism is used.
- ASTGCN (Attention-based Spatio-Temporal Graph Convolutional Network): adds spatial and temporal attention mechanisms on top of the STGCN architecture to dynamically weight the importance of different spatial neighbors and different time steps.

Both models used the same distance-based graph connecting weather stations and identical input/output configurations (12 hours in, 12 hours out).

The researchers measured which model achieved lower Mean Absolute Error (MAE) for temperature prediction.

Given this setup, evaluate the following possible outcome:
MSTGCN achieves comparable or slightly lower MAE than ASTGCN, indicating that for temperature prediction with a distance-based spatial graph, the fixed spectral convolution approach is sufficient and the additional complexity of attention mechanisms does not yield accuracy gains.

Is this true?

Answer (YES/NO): NO